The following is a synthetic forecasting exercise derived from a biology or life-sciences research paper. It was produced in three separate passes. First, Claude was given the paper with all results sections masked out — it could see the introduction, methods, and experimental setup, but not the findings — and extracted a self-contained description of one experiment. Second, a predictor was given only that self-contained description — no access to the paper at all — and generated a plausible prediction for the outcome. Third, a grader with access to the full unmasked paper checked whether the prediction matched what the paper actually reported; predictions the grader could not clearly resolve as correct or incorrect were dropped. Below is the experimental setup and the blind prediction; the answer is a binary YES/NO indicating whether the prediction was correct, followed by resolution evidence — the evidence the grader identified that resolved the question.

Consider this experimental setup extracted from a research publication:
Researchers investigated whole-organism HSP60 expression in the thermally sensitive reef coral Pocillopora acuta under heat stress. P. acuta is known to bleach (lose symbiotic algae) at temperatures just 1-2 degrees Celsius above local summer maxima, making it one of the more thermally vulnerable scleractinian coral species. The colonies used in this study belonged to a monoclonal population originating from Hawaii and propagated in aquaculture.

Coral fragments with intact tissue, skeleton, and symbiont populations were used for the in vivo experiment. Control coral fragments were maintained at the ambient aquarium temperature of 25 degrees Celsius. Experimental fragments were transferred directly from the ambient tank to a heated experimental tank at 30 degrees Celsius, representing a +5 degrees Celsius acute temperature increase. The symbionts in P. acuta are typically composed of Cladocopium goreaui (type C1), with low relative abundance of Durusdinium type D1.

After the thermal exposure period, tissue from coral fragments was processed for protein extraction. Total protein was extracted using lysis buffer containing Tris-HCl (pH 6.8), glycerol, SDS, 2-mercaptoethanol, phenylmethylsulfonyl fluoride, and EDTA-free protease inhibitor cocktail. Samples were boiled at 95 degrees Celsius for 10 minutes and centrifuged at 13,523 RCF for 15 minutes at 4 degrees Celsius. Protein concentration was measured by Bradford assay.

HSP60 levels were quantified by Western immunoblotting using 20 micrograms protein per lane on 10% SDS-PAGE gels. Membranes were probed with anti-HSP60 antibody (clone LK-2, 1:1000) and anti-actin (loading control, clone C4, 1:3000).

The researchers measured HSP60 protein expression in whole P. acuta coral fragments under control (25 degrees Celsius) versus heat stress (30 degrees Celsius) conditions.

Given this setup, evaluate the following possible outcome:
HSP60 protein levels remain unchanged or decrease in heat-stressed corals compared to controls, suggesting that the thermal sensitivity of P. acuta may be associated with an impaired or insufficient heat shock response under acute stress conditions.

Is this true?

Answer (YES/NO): YES